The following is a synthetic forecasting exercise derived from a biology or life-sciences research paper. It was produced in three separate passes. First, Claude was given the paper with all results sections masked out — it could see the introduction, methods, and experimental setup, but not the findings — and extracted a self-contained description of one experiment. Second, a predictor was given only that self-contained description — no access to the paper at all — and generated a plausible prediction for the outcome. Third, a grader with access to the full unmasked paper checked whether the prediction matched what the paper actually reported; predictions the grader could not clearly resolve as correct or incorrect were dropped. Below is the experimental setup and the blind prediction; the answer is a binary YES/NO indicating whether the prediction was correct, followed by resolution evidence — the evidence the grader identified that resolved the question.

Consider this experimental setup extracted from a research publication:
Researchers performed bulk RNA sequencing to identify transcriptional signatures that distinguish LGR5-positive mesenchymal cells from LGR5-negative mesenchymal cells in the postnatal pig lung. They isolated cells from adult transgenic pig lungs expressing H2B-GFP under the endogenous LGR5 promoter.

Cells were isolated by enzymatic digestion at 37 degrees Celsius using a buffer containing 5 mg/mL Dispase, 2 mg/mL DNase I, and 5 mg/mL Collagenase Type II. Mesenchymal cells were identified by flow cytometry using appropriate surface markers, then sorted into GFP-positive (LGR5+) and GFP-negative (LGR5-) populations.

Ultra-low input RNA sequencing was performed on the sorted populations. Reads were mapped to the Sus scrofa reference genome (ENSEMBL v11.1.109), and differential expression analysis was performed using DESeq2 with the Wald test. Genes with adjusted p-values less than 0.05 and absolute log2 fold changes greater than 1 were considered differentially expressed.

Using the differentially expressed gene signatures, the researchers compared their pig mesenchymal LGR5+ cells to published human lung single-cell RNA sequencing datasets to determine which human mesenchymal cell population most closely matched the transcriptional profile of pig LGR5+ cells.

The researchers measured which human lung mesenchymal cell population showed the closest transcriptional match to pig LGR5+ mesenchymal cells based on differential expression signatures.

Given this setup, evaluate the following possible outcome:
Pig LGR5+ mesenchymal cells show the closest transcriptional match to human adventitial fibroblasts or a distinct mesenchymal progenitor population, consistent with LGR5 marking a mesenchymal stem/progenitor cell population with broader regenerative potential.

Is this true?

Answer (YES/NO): NO